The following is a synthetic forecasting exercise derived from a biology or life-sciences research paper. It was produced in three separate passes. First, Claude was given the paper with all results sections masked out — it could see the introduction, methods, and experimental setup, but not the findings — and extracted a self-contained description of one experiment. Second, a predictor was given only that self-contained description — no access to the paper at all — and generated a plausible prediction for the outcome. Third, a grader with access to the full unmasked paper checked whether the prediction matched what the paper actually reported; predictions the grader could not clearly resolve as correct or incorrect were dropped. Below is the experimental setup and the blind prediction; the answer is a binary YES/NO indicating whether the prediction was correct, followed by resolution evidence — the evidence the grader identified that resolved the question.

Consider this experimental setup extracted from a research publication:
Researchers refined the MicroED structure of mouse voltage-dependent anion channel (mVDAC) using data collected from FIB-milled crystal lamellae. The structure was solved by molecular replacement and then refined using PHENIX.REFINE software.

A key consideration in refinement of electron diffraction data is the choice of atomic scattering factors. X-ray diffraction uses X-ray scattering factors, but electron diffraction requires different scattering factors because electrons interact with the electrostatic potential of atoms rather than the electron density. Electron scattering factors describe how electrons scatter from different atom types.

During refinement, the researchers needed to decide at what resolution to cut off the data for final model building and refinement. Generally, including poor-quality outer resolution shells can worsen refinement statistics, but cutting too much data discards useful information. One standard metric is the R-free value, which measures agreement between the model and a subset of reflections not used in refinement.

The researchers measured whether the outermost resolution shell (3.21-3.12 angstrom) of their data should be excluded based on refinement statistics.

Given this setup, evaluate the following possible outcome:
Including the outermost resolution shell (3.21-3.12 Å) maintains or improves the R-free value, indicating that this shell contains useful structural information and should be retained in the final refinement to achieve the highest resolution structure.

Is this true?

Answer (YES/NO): YES